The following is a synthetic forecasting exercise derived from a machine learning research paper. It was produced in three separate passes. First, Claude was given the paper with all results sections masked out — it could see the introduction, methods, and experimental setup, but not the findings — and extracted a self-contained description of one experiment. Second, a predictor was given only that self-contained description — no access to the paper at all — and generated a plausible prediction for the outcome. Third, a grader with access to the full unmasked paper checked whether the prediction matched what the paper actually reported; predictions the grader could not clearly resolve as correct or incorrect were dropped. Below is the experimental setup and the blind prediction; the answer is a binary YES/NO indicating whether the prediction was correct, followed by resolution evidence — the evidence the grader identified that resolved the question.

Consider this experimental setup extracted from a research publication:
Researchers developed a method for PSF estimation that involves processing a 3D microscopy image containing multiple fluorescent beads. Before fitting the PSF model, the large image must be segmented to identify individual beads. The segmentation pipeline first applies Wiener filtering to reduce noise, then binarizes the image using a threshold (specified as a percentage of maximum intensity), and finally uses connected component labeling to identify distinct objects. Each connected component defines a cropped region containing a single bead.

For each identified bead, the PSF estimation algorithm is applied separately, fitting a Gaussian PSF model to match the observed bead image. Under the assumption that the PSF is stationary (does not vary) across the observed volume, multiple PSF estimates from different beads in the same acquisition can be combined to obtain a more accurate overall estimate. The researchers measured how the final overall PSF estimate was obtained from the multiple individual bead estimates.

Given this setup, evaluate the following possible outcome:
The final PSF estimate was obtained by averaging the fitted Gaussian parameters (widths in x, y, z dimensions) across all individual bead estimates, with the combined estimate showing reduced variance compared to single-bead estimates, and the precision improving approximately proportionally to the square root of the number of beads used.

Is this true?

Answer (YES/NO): NO